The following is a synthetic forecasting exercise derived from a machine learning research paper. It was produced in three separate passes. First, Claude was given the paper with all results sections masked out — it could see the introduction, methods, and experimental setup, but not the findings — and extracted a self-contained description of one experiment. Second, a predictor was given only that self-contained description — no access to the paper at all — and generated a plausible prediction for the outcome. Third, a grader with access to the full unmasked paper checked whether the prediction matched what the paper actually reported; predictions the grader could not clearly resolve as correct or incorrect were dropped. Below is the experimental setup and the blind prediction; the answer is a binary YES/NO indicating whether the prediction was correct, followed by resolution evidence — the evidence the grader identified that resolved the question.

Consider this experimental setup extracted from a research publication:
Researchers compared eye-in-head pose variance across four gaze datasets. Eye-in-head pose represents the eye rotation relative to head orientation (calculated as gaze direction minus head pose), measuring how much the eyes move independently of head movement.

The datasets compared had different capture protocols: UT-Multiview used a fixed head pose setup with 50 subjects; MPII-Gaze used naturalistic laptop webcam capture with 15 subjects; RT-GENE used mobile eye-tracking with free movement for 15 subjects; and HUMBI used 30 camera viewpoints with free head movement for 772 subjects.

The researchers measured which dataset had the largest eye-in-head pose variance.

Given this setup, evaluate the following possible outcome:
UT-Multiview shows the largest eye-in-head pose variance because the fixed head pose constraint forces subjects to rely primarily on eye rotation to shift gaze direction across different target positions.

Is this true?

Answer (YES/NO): NO